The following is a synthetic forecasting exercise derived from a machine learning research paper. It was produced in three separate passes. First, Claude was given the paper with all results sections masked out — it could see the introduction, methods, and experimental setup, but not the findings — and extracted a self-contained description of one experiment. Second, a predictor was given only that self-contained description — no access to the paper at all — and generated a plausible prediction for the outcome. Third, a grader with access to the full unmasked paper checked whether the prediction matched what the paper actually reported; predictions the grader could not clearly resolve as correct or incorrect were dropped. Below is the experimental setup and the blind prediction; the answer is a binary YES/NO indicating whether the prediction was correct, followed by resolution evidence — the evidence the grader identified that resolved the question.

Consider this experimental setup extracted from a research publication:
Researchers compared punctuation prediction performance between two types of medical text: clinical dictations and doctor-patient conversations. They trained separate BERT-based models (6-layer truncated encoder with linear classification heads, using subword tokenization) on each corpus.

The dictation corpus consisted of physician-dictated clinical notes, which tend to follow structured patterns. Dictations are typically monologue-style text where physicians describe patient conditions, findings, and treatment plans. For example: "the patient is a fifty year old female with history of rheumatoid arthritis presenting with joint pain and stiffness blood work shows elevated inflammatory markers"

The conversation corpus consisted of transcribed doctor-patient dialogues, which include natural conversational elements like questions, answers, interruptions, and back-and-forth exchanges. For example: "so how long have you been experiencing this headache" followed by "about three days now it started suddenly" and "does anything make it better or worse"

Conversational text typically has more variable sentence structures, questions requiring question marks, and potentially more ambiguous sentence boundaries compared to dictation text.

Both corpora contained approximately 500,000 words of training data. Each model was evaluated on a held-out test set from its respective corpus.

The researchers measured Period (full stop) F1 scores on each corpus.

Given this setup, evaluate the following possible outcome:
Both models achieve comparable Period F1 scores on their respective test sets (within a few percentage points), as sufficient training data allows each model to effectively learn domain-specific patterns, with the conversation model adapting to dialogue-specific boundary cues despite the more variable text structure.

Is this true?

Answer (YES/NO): NO